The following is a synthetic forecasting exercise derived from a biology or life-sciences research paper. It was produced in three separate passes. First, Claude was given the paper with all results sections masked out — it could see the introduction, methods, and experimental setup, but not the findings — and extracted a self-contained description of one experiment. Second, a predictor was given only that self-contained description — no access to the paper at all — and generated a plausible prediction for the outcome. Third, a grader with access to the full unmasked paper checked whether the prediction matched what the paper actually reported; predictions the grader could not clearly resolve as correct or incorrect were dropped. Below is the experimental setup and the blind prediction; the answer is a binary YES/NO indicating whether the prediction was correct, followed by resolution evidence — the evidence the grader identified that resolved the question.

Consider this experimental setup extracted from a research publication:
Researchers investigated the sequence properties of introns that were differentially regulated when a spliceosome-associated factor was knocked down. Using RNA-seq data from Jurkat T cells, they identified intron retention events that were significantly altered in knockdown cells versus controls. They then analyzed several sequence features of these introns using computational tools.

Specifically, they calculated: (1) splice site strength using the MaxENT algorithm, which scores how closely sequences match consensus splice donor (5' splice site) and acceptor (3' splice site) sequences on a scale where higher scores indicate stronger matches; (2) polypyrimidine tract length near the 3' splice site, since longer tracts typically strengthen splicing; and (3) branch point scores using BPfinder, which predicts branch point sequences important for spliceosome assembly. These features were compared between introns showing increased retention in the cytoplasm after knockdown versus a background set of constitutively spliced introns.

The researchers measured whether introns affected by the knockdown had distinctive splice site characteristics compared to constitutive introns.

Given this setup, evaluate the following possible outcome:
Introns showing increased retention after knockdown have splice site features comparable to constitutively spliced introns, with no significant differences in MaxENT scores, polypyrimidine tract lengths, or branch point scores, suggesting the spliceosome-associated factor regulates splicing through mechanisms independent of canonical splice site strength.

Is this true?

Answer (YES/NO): NO